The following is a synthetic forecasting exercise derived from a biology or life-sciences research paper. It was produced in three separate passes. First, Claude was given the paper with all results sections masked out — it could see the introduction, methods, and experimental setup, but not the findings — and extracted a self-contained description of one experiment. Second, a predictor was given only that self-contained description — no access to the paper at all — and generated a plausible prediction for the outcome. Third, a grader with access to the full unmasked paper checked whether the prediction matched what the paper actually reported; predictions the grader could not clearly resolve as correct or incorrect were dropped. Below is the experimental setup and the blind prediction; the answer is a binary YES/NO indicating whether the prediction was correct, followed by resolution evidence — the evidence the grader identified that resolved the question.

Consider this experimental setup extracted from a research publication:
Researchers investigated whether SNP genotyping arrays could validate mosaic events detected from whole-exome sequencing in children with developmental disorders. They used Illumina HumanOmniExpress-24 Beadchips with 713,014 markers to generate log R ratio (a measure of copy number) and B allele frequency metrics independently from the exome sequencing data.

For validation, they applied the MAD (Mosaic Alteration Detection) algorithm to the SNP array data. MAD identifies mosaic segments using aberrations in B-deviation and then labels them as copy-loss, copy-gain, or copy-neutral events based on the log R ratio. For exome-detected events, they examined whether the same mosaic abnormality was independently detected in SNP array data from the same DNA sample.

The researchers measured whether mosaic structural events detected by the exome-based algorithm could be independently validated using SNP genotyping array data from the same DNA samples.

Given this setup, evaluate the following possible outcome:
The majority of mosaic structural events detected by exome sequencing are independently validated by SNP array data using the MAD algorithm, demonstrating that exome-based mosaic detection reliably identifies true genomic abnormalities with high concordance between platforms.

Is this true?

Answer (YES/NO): YES